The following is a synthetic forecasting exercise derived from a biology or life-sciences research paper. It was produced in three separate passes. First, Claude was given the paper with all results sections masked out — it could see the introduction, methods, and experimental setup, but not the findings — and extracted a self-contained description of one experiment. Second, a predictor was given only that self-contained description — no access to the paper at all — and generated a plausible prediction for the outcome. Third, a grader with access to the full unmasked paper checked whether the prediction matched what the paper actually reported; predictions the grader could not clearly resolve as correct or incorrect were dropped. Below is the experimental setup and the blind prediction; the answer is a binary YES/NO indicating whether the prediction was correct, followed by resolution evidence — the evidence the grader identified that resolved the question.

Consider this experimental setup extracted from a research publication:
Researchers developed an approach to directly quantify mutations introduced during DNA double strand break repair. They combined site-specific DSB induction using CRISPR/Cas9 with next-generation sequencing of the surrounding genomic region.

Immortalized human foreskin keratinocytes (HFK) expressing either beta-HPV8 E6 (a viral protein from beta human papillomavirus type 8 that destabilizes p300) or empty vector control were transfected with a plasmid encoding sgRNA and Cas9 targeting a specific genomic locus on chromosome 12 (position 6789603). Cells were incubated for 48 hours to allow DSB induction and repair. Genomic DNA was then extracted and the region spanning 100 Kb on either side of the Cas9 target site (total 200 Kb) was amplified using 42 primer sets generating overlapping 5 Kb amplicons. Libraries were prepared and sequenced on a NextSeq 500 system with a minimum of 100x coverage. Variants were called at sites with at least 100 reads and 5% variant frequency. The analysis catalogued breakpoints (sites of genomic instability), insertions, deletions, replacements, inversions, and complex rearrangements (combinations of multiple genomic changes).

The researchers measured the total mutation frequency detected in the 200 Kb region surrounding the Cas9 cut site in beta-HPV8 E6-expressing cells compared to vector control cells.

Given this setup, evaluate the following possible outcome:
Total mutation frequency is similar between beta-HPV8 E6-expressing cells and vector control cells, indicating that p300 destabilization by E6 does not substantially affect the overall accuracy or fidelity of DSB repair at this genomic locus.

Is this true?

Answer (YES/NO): NO